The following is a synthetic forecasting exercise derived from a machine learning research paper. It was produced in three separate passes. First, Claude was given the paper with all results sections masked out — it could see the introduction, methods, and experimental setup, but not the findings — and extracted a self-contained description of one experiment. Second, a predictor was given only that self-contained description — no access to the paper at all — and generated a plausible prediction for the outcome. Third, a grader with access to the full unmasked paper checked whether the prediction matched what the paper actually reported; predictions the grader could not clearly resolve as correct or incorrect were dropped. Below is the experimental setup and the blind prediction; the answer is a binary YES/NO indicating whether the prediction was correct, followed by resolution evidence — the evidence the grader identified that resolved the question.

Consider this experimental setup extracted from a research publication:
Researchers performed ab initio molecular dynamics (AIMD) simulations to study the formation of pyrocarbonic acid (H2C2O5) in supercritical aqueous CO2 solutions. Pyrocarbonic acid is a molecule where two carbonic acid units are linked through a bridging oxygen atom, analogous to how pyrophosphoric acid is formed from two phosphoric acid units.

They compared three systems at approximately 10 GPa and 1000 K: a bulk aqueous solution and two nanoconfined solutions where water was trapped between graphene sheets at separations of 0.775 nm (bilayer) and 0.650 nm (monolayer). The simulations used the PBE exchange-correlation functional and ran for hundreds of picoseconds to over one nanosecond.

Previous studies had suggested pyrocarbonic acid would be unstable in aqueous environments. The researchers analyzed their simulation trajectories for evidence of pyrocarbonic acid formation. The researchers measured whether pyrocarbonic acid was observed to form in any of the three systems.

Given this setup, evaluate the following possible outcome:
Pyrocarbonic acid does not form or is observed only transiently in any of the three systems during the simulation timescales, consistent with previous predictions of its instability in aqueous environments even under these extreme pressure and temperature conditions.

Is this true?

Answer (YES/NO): NO